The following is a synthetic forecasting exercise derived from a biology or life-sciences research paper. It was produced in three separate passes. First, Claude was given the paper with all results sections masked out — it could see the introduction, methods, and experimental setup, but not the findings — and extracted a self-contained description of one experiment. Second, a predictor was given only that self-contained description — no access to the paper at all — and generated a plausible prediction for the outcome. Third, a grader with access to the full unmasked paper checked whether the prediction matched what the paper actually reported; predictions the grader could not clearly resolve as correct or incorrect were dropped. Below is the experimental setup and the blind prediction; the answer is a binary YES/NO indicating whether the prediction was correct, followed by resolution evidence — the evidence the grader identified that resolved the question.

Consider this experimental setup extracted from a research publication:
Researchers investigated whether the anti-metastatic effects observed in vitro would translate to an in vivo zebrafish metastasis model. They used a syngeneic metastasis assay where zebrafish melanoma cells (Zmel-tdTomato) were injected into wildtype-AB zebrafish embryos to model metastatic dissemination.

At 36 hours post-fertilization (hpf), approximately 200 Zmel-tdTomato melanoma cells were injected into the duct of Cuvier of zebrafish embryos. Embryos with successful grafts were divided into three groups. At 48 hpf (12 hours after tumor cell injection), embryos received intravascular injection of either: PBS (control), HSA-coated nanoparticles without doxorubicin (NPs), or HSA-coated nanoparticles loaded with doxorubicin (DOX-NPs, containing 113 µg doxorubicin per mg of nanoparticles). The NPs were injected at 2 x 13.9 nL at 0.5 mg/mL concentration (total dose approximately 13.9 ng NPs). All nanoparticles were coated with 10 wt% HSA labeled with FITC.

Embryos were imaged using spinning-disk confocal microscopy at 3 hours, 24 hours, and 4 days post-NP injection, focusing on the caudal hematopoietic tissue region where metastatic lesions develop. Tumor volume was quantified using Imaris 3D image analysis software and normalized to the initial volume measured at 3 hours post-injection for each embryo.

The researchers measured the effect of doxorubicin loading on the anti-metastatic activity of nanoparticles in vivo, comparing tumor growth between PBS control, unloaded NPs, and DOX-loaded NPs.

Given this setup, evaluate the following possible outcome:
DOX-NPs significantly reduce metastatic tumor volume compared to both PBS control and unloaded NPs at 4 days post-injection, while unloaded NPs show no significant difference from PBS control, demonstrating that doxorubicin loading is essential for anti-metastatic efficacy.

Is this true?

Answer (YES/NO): NO